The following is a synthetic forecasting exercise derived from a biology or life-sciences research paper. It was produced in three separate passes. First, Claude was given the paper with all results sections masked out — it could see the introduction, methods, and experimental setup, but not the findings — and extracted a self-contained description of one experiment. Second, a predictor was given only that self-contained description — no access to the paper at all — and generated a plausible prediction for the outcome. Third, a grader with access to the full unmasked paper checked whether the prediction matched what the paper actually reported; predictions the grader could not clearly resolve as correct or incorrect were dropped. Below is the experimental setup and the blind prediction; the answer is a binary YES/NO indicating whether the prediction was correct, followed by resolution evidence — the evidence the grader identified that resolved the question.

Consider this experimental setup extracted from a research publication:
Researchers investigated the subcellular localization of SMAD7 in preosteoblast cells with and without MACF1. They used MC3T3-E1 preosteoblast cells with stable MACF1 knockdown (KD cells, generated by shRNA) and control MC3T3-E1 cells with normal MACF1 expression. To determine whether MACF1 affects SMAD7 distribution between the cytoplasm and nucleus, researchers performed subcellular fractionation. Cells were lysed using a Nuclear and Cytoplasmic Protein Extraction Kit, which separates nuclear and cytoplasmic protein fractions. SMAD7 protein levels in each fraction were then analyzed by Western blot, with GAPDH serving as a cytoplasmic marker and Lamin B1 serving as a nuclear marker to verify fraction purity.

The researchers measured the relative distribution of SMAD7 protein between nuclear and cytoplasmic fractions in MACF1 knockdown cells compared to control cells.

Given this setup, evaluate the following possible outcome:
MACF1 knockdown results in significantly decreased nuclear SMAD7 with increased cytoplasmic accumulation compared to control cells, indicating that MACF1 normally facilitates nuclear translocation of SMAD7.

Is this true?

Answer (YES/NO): NO